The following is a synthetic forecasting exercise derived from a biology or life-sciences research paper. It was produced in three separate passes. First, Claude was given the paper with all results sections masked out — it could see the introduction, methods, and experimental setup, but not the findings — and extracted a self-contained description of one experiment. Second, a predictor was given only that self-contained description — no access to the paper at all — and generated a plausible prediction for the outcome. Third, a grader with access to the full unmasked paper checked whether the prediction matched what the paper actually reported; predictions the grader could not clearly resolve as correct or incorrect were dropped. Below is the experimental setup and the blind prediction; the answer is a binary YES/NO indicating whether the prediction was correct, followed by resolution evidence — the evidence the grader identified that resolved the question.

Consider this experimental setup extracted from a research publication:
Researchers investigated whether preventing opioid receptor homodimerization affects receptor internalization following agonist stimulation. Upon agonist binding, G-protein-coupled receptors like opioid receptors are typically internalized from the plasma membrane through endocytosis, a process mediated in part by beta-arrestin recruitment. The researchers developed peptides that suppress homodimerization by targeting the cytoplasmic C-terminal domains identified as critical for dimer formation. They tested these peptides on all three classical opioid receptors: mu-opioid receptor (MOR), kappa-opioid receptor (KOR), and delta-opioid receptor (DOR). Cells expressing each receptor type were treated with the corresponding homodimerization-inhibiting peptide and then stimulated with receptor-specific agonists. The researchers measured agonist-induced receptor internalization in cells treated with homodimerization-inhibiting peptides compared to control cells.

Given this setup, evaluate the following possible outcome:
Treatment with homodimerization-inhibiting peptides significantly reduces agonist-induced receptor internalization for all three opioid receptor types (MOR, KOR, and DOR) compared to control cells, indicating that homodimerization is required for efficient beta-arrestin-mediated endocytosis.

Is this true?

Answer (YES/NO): NO